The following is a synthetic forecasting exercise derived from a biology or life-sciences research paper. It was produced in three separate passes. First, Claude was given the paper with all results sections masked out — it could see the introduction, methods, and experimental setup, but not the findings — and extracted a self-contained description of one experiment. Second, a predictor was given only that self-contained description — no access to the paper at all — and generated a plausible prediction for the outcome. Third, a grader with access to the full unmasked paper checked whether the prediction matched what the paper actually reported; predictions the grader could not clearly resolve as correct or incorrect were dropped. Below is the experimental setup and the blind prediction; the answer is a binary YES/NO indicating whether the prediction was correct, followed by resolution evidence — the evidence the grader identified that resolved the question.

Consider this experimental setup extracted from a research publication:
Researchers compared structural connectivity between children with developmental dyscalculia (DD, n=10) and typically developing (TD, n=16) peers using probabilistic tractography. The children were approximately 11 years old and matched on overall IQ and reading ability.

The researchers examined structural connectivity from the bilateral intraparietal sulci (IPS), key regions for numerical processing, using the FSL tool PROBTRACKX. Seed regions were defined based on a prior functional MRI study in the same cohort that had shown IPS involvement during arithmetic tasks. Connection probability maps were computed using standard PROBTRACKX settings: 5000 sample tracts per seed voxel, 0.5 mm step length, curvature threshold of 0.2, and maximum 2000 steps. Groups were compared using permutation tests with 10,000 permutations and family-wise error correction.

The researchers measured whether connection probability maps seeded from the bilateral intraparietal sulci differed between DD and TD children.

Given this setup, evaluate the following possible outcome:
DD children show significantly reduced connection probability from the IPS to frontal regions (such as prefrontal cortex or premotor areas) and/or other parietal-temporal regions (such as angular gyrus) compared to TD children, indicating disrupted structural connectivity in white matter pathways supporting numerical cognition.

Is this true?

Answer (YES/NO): NO